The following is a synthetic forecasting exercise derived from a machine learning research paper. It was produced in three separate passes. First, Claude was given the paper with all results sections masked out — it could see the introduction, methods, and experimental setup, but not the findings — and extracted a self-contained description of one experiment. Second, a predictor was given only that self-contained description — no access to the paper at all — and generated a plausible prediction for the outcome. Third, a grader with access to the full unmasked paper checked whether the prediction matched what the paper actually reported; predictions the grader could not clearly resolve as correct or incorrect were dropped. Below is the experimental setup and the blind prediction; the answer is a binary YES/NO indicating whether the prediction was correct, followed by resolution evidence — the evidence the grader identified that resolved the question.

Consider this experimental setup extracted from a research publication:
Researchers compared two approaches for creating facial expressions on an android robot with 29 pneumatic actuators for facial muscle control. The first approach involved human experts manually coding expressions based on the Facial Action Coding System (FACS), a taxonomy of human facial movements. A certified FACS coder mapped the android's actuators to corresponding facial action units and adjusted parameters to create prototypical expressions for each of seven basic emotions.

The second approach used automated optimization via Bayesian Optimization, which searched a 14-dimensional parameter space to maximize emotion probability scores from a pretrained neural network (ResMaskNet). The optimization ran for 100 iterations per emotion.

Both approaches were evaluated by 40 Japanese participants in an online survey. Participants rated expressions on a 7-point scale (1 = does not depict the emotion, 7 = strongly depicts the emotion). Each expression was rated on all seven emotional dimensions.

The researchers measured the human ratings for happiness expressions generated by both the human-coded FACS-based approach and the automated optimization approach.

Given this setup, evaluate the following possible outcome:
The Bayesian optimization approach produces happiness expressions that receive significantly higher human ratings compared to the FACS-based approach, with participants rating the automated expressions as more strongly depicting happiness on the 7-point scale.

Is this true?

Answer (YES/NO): NO